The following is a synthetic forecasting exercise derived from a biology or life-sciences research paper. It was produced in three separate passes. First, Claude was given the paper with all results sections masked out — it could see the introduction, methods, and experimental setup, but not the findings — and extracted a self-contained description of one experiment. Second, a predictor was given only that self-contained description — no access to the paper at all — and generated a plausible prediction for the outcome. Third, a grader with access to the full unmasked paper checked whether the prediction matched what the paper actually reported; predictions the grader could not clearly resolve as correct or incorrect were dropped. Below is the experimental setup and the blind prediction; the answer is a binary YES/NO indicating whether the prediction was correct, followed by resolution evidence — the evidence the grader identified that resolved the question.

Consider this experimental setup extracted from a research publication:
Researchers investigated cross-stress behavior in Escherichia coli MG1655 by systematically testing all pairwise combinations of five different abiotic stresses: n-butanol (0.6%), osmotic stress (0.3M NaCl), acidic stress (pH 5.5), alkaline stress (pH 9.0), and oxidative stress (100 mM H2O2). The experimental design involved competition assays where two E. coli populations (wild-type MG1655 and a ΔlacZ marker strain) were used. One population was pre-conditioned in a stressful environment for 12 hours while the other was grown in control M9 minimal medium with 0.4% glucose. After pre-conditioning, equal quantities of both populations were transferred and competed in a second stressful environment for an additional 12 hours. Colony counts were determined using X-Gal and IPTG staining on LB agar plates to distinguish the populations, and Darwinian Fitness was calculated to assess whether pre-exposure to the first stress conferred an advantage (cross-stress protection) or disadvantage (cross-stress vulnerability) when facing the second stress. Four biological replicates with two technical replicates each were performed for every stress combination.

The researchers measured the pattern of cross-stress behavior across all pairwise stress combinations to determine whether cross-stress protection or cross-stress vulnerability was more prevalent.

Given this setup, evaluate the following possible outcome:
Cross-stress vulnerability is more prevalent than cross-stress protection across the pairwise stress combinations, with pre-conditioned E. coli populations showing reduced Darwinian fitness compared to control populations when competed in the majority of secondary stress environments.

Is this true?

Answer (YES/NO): NO